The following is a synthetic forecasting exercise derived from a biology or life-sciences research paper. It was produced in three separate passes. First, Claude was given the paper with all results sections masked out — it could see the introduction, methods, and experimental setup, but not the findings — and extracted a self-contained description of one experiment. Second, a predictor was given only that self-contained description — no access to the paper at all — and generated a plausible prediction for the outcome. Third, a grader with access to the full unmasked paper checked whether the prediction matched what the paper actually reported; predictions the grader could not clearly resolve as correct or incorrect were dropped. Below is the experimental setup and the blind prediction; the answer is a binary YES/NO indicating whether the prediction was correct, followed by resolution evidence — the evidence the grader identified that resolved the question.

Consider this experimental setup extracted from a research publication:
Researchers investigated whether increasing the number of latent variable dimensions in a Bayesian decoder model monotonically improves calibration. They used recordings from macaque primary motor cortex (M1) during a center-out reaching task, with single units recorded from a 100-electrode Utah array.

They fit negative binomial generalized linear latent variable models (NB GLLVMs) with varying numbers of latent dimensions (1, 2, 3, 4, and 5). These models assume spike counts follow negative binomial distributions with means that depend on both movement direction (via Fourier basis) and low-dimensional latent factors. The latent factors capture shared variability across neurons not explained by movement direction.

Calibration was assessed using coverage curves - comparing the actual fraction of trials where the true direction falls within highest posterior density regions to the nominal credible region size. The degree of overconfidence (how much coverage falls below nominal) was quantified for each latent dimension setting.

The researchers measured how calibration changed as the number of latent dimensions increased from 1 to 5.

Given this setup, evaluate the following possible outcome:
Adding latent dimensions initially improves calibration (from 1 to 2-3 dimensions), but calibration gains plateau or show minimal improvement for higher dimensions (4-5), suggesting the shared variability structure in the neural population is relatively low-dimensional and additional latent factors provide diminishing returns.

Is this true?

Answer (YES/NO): NO